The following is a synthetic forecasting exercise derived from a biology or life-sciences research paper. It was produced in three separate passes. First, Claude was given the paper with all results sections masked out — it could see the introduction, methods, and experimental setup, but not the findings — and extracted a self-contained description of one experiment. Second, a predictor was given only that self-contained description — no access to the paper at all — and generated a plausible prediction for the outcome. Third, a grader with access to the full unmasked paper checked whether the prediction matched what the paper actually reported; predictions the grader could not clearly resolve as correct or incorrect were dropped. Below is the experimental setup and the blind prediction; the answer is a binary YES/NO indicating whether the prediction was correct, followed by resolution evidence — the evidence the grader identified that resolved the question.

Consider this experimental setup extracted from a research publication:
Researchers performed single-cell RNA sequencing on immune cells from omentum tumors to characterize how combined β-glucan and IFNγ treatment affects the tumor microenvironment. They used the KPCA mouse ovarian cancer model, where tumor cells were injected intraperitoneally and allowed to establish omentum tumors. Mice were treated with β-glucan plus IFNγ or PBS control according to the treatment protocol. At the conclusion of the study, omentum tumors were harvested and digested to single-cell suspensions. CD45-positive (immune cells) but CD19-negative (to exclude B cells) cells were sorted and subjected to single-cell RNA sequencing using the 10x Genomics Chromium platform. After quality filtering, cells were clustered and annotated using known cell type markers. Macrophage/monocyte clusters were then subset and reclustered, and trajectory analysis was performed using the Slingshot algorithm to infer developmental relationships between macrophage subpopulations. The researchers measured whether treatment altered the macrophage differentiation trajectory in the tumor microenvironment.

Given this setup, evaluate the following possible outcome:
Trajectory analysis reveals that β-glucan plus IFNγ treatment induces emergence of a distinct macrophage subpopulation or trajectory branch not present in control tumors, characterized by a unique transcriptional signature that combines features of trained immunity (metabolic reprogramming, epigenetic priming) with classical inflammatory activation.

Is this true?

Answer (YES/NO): NO